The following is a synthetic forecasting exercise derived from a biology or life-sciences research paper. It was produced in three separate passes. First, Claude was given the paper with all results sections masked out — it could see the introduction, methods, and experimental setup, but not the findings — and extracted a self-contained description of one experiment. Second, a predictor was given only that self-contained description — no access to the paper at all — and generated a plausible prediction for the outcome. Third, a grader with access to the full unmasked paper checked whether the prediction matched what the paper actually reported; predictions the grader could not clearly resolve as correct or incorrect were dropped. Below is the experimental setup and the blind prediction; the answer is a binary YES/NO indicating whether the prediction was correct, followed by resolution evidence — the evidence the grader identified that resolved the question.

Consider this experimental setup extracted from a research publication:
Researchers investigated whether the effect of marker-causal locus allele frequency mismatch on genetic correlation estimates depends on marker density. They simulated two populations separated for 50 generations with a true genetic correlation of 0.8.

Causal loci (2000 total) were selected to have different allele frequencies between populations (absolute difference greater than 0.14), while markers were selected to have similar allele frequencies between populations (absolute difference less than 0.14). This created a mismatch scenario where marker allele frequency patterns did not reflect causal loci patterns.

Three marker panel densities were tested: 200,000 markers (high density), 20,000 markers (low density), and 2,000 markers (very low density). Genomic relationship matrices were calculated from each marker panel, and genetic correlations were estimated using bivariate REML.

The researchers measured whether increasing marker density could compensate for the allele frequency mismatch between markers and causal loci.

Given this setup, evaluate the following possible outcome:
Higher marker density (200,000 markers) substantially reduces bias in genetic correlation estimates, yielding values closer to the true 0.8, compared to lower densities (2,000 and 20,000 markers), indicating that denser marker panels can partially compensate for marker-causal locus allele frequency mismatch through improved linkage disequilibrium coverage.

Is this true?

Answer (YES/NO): NO